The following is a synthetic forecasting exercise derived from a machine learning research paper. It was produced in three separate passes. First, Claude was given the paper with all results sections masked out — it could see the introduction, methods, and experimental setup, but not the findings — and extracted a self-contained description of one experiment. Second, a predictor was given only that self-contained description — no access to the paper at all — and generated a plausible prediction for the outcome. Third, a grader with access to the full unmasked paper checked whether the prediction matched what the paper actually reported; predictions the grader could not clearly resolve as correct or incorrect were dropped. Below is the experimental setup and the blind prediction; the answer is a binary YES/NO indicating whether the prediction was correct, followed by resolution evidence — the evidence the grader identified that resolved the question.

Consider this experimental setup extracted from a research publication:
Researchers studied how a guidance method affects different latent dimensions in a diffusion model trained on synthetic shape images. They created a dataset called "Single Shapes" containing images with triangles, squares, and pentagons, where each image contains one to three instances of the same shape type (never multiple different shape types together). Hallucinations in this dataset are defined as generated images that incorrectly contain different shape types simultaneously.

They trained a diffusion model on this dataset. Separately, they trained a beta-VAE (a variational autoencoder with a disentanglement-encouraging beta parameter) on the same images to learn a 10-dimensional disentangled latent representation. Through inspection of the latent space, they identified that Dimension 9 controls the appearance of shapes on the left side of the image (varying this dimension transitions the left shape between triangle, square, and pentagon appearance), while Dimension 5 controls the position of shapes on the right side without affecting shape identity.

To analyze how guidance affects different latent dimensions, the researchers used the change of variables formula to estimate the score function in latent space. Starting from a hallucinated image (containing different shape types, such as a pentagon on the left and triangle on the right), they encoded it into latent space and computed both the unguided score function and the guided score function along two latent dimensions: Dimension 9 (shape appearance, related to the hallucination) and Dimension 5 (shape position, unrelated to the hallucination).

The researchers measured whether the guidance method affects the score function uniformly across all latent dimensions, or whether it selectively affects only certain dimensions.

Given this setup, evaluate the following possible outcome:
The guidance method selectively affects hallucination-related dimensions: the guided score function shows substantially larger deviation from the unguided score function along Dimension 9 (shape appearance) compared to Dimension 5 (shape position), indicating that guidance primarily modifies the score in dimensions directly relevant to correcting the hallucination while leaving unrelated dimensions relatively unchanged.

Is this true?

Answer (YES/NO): YES